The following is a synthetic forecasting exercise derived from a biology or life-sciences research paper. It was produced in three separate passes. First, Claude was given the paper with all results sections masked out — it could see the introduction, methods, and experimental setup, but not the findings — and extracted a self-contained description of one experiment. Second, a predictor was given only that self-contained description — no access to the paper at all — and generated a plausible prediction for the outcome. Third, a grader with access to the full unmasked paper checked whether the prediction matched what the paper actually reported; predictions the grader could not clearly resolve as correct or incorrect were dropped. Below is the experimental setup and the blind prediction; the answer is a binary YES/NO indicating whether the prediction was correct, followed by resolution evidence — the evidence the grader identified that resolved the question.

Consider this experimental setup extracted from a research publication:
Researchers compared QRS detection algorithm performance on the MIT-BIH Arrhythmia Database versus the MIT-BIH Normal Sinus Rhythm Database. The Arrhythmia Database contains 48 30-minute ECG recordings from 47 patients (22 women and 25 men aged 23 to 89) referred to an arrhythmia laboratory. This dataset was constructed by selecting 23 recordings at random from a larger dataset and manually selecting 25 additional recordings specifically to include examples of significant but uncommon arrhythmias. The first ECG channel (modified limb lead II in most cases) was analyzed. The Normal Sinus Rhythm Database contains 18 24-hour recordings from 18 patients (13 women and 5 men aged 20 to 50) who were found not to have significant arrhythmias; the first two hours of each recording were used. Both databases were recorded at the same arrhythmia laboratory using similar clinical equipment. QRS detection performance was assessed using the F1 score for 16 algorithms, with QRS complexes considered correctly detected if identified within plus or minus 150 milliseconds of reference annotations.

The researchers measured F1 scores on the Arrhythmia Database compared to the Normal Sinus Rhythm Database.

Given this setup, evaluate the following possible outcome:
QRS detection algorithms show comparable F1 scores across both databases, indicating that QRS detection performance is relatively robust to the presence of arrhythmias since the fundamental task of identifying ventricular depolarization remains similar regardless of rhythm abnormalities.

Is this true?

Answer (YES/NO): YES